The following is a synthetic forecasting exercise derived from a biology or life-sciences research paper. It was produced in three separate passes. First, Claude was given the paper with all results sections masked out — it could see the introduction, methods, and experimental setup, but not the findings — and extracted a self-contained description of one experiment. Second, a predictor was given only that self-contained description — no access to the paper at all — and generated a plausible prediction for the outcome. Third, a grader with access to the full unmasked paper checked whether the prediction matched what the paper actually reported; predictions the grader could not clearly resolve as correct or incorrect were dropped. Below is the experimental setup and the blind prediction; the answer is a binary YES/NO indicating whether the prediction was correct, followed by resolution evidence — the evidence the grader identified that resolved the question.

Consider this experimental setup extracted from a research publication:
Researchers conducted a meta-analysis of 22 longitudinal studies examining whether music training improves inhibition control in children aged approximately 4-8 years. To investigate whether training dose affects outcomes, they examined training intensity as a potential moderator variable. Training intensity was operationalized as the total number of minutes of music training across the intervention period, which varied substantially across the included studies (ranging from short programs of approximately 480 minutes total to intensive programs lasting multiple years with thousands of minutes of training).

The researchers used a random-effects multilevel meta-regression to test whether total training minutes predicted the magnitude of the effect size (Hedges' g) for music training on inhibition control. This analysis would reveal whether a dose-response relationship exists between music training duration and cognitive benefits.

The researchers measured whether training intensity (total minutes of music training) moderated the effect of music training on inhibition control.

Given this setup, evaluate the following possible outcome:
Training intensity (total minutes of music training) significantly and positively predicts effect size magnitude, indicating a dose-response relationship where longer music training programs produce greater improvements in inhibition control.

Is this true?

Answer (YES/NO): NO